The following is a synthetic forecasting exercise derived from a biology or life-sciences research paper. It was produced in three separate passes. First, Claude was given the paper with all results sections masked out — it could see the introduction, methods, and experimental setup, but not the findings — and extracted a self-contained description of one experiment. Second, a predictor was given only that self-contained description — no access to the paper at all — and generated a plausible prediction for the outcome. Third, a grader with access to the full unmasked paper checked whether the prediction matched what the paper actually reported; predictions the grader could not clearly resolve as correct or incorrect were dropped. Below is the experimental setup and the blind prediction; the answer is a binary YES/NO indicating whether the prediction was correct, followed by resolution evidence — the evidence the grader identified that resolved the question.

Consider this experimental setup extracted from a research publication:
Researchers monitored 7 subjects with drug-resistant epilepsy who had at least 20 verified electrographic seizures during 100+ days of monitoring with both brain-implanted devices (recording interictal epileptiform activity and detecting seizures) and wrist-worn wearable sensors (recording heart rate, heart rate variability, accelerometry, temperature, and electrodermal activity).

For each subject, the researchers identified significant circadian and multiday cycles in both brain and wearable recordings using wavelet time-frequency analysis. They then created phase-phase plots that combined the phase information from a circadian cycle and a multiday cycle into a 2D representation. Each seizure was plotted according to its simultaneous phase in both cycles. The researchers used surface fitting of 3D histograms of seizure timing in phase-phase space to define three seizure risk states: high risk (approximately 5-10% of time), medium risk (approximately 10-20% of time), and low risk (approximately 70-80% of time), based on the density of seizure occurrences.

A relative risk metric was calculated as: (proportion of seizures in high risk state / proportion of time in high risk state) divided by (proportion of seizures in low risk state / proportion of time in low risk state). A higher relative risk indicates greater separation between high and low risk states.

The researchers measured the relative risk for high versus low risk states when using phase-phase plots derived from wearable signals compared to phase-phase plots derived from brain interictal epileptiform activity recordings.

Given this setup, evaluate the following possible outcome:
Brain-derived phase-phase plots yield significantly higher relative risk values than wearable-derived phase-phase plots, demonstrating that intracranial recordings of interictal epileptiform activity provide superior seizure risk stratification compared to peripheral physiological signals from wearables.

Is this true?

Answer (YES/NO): YES